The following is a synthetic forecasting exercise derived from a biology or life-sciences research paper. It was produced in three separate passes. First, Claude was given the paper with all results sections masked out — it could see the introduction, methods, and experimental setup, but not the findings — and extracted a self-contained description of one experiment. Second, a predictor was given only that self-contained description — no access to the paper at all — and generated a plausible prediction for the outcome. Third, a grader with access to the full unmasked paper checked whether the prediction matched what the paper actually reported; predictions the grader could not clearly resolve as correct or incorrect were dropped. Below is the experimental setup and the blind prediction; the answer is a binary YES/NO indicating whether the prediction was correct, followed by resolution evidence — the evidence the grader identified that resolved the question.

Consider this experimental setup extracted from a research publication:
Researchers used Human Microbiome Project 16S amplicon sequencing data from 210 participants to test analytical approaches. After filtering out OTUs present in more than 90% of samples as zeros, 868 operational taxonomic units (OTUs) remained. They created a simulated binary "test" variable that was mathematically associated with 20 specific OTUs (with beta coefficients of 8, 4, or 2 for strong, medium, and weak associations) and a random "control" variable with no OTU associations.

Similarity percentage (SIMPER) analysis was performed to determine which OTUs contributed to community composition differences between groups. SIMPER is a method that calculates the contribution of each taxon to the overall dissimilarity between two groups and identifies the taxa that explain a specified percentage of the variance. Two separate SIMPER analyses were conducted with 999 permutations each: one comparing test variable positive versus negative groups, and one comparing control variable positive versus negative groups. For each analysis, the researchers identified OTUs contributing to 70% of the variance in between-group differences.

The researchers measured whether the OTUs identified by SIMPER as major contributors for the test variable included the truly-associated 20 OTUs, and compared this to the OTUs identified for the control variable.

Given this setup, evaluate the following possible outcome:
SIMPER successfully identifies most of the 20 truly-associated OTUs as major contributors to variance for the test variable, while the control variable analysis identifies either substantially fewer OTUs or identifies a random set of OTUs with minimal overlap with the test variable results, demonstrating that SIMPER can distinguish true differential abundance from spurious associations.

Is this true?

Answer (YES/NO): NO